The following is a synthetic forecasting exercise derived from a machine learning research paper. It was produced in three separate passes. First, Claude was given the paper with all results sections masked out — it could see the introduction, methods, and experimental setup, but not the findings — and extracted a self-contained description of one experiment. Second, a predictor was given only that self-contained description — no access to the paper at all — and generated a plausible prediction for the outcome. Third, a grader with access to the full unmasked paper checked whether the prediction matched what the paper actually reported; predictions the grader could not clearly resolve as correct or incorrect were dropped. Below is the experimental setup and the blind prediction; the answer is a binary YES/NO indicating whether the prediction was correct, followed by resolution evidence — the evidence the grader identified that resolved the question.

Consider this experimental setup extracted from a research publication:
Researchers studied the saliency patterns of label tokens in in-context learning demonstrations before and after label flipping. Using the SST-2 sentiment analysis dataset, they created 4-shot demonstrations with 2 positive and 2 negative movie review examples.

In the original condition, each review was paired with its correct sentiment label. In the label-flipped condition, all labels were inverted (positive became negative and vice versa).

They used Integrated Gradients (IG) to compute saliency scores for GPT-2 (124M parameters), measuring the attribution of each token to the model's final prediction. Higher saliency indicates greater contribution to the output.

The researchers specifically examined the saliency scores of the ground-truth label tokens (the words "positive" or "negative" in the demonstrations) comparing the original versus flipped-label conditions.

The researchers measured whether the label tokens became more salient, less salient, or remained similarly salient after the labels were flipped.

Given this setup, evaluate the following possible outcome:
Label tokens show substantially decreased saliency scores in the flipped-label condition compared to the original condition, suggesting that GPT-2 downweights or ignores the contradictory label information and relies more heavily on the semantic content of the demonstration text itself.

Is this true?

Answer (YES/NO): YES